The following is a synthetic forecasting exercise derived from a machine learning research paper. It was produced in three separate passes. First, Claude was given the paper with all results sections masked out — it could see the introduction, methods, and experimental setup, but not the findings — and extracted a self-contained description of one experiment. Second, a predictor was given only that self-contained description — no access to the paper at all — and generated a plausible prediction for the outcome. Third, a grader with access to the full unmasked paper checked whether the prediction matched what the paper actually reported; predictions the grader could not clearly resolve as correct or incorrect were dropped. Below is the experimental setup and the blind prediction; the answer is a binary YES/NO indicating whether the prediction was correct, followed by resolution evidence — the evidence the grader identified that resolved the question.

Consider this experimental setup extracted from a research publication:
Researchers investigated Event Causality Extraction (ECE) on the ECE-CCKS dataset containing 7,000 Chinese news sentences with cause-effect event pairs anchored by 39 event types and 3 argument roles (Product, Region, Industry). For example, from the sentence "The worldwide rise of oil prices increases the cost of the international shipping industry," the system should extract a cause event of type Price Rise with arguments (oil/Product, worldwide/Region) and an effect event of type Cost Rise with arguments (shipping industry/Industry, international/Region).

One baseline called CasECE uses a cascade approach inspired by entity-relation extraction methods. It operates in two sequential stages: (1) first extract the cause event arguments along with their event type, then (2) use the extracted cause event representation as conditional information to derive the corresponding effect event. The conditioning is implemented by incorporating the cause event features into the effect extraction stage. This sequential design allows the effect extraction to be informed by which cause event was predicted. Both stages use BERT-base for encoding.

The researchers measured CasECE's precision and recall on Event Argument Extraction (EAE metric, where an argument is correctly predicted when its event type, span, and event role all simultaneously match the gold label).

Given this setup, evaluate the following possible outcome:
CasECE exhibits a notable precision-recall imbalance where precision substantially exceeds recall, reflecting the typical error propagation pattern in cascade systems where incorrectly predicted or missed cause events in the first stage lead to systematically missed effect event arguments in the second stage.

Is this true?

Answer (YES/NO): NO